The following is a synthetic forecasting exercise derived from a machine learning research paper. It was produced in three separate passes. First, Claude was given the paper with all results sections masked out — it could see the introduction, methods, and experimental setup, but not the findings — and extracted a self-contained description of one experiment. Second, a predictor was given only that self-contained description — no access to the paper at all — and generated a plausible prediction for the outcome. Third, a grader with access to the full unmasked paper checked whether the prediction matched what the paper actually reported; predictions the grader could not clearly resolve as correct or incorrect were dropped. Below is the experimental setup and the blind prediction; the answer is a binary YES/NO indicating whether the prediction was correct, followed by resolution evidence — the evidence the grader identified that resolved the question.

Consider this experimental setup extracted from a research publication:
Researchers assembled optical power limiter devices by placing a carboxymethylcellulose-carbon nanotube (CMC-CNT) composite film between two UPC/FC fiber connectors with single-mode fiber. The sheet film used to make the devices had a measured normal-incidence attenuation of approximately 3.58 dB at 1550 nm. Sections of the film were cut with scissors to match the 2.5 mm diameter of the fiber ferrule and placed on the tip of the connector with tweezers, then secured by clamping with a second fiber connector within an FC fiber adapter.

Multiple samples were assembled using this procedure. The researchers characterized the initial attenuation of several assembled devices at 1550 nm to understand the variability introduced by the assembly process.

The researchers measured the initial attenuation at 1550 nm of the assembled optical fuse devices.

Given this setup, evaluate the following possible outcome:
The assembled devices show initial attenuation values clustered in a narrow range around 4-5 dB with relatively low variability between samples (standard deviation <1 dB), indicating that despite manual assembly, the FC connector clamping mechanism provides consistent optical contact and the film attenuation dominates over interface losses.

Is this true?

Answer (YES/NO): NO